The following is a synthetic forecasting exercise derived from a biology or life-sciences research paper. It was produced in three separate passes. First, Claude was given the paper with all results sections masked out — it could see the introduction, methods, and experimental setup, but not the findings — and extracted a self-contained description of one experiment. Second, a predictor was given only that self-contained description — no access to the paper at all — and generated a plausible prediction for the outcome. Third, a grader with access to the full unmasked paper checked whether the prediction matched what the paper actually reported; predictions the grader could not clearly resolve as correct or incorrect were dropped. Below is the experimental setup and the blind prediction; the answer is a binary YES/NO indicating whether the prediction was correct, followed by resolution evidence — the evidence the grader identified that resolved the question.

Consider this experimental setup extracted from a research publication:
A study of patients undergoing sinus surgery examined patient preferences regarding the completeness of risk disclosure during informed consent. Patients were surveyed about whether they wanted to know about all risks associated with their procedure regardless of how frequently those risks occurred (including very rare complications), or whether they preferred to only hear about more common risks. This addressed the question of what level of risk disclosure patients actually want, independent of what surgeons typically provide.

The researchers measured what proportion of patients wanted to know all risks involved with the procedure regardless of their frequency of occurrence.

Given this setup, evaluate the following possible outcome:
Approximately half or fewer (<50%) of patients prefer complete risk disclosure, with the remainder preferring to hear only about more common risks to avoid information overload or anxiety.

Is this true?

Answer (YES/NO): NO